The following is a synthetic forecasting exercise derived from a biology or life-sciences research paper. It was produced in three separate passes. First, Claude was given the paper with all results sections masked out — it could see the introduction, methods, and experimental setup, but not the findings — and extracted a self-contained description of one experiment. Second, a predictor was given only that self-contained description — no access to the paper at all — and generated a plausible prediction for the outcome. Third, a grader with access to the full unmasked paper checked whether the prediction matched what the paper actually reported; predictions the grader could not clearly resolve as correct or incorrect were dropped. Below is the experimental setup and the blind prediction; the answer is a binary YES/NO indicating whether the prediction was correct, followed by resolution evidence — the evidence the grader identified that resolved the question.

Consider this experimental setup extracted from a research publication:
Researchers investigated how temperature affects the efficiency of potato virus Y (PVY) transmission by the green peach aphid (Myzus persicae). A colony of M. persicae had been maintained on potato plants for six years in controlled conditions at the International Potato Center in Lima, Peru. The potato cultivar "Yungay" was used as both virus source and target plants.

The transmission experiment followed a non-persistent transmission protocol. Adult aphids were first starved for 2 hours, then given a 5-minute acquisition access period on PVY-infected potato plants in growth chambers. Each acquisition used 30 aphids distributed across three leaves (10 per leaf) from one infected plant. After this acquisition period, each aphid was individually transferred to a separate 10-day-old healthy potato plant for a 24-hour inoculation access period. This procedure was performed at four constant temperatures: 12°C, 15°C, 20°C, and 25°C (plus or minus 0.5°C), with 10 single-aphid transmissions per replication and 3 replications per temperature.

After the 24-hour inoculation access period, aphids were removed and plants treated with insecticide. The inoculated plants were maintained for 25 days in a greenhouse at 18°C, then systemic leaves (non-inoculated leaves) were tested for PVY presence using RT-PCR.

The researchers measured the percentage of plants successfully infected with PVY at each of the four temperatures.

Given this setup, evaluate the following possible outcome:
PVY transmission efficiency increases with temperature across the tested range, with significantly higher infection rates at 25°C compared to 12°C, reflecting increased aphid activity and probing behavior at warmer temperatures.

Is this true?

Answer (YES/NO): NO